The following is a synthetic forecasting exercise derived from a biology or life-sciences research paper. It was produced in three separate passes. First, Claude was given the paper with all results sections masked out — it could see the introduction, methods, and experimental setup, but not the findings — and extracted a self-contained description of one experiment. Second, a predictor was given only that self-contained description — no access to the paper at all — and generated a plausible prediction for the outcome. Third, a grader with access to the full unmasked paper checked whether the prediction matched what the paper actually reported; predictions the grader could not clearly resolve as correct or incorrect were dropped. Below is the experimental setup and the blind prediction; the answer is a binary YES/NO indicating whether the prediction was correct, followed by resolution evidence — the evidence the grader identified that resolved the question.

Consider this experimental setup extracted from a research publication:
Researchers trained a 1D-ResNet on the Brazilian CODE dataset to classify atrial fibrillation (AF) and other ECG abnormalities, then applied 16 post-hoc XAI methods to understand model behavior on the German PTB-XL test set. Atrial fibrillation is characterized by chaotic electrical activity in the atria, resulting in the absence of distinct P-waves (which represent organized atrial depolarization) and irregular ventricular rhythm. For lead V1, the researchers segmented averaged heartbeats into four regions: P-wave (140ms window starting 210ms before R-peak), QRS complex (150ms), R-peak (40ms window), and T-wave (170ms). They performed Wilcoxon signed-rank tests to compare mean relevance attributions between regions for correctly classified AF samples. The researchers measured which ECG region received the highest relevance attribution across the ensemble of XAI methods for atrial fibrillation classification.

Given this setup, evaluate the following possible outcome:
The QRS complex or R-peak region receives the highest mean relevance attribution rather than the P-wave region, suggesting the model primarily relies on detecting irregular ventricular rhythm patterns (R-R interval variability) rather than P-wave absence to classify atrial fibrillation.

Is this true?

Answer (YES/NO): NO